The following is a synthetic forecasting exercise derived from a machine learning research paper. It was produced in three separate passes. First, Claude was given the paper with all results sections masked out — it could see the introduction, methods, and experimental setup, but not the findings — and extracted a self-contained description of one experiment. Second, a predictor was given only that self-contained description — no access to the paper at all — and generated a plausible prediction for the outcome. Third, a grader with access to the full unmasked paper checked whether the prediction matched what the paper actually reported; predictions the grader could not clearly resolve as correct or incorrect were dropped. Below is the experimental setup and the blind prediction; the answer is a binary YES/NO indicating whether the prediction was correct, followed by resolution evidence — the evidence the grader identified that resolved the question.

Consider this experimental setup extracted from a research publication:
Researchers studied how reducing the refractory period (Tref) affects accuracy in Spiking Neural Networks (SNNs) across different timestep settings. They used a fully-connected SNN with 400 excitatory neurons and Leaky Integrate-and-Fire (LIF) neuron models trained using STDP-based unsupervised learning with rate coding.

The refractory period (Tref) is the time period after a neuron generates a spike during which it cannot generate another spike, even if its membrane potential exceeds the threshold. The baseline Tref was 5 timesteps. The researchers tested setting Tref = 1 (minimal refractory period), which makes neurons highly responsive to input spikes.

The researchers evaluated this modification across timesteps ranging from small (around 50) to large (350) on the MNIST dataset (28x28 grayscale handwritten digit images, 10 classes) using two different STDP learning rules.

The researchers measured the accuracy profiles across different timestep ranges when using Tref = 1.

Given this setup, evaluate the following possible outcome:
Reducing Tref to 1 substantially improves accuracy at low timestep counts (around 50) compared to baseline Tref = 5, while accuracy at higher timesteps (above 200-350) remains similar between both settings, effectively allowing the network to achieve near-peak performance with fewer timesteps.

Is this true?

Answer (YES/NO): NO